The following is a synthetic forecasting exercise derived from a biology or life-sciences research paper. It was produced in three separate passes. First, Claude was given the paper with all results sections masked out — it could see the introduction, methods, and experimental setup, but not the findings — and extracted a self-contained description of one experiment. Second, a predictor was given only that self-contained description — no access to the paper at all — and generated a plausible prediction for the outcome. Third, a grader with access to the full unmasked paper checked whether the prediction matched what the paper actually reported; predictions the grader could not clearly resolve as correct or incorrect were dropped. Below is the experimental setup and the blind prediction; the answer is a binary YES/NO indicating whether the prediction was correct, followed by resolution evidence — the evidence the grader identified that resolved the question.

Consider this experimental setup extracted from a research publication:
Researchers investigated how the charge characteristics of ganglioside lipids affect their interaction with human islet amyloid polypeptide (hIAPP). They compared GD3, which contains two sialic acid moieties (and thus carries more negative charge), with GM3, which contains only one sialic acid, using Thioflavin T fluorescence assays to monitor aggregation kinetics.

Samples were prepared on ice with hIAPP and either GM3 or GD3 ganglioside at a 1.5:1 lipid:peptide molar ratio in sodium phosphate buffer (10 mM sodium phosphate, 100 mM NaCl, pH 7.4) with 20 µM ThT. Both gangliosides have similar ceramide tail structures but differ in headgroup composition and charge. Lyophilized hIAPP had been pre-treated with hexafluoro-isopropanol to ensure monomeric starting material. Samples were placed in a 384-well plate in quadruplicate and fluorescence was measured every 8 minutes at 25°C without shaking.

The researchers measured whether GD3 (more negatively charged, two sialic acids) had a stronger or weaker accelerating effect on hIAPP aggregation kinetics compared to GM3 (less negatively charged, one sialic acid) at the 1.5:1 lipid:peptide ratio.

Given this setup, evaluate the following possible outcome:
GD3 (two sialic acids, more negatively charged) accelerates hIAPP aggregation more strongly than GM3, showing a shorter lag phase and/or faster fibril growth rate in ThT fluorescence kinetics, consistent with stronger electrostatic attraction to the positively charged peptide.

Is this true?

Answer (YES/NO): YES